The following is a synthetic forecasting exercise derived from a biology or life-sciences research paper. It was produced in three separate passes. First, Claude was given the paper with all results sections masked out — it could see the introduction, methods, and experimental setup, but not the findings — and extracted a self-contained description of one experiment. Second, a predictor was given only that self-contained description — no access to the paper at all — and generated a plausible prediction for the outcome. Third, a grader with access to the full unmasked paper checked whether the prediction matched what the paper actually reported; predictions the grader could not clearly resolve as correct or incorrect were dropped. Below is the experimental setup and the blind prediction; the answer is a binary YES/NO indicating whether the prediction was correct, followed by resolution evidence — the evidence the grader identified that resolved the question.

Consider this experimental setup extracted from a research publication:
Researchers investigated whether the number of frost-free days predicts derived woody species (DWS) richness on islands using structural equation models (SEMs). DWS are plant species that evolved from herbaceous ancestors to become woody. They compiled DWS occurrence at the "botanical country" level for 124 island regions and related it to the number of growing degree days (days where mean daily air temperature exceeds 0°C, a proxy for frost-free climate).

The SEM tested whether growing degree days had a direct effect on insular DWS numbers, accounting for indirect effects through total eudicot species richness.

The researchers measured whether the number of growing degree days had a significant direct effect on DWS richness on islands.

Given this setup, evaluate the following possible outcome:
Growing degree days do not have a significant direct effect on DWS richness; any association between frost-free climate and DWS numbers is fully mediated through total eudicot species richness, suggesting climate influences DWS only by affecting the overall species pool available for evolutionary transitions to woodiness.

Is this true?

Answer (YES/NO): NO